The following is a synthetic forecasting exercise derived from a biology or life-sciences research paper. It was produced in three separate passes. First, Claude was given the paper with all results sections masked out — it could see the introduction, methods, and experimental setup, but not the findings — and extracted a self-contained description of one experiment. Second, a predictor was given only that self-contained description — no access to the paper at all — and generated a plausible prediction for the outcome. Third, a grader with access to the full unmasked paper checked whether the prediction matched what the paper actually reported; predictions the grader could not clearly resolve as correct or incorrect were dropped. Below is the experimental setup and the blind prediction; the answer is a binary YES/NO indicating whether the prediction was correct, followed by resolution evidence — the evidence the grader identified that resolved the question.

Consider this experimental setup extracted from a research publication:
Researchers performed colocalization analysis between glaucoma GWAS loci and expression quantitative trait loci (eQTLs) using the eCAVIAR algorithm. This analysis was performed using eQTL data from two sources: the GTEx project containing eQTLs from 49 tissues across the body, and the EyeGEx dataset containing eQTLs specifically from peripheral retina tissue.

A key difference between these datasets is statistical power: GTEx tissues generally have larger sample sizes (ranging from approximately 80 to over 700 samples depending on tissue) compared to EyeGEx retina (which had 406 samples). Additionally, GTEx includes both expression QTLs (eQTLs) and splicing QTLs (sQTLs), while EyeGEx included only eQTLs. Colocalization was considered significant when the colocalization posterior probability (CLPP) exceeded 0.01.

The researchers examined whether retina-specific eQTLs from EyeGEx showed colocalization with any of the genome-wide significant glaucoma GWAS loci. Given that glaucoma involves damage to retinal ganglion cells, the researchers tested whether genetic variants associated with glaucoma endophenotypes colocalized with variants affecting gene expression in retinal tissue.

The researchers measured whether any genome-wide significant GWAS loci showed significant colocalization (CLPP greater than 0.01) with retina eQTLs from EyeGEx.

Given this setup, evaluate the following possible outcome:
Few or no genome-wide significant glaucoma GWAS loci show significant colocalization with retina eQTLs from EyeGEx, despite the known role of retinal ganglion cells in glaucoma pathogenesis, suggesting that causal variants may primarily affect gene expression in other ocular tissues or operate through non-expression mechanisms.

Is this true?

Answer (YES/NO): NO